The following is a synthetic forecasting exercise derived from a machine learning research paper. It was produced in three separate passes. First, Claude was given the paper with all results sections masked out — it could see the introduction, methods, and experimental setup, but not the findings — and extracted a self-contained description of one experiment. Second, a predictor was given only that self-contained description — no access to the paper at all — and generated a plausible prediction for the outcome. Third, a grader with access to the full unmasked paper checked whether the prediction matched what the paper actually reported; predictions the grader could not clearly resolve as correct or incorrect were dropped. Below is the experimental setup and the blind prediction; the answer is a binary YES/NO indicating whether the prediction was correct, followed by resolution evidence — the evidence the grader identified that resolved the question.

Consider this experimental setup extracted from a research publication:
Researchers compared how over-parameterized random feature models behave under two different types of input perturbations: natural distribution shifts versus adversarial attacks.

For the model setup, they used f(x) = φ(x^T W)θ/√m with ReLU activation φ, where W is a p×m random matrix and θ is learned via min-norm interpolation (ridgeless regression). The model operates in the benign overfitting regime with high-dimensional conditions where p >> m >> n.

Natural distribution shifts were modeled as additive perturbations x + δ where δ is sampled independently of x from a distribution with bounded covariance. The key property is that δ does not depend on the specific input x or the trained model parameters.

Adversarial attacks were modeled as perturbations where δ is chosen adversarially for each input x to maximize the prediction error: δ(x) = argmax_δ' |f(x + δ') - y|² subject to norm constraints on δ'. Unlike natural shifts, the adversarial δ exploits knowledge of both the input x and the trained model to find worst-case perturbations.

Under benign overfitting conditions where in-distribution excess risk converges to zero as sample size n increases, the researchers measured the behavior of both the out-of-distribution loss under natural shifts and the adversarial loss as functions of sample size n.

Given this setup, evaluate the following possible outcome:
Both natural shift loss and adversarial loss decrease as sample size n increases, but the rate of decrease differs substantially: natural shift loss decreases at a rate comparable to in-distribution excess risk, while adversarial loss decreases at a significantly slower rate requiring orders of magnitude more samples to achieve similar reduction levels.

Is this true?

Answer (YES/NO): NO